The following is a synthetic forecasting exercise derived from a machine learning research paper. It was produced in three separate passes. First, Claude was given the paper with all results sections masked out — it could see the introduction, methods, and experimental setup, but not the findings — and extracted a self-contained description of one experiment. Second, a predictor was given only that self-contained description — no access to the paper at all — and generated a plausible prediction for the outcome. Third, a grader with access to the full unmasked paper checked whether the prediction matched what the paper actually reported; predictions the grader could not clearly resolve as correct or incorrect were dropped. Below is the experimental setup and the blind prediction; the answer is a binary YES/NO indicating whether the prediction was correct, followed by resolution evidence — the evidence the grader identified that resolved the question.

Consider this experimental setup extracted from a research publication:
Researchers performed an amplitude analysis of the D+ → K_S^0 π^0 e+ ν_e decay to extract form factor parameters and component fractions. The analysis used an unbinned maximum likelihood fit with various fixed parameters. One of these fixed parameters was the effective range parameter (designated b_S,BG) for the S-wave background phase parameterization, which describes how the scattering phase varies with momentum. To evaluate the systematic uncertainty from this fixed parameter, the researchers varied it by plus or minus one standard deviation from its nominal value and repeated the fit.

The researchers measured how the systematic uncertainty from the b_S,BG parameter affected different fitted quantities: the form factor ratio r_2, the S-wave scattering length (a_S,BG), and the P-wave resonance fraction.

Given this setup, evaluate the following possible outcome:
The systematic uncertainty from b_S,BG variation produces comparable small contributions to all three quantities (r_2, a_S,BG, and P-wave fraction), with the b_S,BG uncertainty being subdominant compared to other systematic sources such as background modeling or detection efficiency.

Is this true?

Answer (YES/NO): NO